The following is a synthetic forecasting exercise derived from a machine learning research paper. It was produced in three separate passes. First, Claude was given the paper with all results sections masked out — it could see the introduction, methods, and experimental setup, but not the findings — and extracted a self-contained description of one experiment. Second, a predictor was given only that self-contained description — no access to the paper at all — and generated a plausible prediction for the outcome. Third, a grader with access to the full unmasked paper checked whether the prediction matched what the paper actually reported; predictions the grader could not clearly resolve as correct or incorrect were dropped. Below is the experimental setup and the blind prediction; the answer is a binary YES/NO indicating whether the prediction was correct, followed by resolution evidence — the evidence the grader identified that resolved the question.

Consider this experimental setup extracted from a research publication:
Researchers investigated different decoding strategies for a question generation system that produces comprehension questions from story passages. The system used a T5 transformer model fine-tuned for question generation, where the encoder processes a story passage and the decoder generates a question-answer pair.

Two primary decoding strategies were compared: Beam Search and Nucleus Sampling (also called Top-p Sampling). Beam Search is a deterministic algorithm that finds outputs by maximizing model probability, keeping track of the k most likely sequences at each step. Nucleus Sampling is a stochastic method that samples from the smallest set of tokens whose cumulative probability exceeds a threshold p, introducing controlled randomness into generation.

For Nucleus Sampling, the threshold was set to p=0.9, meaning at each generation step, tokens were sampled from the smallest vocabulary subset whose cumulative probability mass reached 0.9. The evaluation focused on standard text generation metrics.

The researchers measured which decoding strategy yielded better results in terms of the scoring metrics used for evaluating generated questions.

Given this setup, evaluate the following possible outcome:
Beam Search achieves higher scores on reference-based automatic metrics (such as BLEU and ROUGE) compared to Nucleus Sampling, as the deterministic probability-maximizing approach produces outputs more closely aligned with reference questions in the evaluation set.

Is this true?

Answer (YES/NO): NO